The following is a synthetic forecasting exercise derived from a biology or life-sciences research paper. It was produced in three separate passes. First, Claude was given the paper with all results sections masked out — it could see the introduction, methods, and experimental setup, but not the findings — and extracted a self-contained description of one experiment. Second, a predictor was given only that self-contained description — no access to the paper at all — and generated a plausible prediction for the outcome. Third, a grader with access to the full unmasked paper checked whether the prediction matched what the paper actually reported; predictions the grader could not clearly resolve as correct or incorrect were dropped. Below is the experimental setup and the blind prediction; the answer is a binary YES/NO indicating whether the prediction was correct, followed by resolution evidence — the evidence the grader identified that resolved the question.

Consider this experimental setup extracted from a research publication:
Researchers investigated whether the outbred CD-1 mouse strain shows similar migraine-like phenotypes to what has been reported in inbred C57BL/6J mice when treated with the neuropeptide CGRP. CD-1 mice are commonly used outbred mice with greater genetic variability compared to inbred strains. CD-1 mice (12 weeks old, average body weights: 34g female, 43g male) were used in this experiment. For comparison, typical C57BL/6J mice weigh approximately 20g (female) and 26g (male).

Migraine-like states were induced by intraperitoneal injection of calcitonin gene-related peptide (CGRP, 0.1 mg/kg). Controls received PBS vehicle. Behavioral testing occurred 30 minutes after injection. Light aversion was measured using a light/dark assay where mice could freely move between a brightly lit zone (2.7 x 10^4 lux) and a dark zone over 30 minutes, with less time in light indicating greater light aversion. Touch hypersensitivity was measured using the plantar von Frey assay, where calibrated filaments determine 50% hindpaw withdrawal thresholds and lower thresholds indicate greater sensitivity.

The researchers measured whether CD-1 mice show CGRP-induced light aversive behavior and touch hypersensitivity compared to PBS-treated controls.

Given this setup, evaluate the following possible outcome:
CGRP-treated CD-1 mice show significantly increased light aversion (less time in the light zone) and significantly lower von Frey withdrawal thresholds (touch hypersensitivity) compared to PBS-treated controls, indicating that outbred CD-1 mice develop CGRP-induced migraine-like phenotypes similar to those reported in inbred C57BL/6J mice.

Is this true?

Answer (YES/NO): NO